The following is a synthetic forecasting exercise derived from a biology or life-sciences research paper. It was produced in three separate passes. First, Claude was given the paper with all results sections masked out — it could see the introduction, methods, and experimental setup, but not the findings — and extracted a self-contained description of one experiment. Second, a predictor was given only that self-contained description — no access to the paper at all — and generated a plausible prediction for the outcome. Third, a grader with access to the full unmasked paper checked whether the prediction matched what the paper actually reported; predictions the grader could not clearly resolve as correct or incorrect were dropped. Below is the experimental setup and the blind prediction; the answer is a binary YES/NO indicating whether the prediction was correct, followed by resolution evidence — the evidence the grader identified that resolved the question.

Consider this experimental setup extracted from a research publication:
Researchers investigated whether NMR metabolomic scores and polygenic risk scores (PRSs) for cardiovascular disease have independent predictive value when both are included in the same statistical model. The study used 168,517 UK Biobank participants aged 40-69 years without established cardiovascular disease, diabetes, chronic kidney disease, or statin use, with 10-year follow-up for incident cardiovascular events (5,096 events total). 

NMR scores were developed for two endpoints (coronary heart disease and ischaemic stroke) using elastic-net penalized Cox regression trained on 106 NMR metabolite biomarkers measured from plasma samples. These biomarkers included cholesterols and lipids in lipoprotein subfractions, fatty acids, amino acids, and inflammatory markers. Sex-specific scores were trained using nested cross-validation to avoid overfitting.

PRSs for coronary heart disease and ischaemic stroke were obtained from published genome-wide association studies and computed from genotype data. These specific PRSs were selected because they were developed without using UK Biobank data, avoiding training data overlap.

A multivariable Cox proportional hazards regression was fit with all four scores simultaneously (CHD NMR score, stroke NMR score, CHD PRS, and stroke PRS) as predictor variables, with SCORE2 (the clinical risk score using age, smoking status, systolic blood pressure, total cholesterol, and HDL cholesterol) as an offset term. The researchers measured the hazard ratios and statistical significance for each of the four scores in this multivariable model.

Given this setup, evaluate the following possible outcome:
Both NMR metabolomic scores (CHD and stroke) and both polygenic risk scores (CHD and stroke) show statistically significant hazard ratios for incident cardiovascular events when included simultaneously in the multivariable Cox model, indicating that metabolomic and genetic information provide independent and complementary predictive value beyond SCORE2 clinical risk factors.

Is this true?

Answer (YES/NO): YES